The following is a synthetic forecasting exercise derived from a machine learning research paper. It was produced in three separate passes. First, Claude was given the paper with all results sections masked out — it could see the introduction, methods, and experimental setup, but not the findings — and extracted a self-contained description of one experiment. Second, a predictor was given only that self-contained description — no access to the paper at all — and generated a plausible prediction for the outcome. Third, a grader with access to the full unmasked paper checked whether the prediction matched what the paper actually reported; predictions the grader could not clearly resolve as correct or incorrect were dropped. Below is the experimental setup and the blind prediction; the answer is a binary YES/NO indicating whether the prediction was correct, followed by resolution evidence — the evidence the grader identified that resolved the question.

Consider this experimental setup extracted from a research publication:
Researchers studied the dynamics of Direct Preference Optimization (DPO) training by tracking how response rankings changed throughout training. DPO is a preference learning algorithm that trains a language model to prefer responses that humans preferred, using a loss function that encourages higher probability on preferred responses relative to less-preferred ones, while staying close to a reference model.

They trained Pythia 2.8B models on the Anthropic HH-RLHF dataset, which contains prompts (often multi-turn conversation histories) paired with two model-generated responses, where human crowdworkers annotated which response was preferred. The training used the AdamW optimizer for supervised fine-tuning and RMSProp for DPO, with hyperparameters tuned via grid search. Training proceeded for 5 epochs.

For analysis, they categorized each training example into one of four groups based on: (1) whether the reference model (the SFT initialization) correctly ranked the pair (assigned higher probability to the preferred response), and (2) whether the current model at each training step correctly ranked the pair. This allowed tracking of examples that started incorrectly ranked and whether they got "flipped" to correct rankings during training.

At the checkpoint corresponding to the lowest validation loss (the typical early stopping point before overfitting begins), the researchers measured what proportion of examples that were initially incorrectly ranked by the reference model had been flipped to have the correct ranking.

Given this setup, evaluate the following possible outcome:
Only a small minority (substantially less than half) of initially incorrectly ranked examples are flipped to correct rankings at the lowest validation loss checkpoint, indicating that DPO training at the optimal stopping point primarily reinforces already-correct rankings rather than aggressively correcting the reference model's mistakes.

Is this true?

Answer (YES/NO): YES